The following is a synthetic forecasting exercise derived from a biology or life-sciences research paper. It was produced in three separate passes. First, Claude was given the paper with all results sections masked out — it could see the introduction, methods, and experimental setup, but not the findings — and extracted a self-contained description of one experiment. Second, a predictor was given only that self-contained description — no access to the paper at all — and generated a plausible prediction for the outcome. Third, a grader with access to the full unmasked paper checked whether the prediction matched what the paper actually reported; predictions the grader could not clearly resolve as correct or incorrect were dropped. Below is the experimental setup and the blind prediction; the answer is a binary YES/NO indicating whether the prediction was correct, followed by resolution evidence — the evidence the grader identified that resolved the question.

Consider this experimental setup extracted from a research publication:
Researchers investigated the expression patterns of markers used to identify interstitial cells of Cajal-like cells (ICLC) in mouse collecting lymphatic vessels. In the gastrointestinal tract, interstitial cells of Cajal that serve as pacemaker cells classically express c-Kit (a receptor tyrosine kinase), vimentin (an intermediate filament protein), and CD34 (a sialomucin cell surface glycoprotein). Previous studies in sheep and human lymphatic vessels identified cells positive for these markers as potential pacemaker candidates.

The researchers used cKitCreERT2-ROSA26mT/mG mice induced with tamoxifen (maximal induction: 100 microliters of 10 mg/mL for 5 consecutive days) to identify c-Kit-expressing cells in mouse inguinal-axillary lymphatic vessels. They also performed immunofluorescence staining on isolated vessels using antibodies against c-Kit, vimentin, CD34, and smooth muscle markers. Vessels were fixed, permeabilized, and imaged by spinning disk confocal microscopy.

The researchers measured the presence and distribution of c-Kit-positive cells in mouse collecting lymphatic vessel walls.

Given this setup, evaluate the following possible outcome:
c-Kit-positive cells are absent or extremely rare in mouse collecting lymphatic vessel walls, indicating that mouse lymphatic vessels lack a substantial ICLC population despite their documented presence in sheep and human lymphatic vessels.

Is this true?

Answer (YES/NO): YES